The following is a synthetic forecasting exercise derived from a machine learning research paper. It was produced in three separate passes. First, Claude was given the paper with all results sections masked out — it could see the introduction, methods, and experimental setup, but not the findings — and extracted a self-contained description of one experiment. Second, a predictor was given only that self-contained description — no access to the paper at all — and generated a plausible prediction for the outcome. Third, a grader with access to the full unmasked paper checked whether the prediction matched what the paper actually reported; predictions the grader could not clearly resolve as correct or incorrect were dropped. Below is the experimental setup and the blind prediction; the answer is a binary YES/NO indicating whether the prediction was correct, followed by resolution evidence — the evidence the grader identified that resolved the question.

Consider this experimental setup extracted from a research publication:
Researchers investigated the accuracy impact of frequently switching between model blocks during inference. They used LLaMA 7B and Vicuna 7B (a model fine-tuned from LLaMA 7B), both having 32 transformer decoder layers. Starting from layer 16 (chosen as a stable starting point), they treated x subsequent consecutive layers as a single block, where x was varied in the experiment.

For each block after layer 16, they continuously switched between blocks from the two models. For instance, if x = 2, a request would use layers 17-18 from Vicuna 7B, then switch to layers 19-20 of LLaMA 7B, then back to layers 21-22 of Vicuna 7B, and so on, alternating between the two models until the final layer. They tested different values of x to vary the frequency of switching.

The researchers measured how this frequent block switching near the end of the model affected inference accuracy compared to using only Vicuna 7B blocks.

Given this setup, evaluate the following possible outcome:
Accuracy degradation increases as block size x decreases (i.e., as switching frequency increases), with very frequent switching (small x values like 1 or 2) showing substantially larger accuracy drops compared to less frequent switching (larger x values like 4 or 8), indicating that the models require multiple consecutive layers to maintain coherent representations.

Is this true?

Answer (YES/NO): NO